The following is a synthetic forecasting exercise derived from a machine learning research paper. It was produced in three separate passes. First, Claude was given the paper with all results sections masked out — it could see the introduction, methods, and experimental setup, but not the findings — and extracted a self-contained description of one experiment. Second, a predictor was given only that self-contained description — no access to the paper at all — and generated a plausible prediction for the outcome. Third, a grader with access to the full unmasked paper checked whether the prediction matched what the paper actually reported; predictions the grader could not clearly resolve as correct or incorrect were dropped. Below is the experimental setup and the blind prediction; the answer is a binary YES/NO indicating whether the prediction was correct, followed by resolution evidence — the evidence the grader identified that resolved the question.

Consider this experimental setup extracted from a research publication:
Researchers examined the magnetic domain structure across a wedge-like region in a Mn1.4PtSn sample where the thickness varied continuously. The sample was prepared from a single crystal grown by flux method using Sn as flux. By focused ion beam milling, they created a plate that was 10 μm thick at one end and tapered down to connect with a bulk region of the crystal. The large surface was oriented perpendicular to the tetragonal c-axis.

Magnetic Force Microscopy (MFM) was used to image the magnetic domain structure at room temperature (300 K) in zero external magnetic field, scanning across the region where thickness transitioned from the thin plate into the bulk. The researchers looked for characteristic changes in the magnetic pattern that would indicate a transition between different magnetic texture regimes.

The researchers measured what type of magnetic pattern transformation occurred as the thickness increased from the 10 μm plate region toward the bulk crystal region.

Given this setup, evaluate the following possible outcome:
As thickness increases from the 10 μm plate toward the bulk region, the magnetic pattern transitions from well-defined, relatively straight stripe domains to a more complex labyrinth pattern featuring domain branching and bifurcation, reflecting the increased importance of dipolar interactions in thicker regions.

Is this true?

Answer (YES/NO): NO